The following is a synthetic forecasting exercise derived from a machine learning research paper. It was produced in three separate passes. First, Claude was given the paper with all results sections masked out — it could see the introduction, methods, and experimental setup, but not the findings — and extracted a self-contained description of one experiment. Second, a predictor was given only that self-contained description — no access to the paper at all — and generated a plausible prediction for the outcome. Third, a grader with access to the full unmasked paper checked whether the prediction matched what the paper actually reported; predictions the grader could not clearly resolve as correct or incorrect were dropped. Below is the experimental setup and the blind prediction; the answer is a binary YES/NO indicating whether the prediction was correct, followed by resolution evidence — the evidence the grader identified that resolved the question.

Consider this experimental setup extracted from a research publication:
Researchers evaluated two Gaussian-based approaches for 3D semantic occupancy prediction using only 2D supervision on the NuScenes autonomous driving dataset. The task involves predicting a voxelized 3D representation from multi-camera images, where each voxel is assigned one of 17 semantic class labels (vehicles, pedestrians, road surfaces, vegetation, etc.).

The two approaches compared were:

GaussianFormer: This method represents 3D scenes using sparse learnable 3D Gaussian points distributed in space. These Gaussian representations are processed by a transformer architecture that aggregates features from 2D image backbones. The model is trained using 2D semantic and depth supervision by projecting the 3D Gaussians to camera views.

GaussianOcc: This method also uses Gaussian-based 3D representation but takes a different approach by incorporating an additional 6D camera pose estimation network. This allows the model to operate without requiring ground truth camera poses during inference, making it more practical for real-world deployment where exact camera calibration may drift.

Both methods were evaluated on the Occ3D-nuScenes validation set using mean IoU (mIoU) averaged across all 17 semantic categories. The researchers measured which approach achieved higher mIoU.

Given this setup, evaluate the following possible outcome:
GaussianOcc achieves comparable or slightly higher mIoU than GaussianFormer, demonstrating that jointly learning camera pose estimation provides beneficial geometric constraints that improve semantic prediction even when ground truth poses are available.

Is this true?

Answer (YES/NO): NO